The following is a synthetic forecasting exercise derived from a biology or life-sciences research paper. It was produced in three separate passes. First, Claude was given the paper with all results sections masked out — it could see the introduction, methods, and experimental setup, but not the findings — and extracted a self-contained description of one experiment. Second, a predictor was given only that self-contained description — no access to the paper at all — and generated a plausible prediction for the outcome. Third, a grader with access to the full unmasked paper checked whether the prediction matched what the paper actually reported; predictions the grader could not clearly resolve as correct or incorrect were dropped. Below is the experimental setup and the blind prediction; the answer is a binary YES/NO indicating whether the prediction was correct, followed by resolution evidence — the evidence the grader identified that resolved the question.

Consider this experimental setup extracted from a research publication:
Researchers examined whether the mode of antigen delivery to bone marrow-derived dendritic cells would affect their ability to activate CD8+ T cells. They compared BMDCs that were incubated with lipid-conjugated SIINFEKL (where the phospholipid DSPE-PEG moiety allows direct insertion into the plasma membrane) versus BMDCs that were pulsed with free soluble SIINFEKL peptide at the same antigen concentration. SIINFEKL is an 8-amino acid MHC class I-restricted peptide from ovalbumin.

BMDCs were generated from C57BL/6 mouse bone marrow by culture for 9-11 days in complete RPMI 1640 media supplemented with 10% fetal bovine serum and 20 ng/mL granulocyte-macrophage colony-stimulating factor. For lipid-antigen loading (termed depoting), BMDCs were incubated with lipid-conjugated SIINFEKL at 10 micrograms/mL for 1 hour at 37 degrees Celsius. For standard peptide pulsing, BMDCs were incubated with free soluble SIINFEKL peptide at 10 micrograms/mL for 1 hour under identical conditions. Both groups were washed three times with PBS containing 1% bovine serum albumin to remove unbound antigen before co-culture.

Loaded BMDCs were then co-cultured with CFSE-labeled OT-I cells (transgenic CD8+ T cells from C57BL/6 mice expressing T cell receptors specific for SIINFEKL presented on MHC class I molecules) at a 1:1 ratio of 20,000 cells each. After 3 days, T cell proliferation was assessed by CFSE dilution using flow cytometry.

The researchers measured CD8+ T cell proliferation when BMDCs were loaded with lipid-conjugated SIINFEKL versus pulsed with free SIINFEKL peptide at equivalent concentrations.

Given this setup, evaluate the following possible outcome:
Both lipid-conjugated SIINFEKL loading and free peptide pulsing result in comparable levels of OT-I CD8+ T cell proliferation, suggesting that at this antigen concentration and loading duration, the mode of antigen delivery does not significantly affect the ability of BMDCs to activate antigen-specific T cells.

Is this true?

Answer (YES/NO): YES